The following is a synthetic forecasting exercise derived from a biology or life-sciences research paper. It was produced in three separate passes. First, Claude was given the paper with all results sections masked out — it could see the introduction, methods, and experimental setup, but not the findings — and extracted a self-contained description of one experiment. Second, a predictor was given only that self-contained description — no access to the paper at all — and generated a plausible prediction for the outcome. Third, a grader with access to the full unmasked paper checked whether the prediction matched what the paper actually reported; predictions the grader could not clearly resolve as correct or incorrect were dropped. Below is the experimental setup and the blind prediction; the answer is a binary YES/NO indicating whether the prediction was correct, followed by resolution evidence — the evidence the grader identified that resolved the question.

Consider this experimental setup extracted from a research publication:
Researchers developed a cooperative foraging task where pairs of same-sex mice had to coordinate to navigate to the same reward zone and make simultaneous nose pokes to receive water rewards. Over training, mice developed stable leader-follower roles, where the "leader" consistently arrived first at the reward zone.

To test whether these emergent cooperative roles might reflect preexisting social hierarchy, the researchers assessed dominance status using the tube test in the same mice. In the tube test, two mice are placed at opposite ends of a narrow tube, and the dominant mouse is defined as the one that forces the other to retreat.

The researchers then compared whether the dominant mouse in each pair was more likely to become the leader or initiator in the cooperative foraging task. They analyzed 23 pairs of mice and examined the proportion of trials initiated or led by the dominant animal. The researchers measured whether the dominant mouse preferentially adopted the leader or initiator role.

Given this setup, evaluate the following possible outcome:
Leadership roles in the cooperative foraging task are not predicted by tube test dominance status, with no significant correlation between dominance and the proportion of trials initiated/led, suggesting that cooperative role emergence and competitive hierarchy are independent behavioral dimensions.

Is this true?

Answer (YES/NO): YES